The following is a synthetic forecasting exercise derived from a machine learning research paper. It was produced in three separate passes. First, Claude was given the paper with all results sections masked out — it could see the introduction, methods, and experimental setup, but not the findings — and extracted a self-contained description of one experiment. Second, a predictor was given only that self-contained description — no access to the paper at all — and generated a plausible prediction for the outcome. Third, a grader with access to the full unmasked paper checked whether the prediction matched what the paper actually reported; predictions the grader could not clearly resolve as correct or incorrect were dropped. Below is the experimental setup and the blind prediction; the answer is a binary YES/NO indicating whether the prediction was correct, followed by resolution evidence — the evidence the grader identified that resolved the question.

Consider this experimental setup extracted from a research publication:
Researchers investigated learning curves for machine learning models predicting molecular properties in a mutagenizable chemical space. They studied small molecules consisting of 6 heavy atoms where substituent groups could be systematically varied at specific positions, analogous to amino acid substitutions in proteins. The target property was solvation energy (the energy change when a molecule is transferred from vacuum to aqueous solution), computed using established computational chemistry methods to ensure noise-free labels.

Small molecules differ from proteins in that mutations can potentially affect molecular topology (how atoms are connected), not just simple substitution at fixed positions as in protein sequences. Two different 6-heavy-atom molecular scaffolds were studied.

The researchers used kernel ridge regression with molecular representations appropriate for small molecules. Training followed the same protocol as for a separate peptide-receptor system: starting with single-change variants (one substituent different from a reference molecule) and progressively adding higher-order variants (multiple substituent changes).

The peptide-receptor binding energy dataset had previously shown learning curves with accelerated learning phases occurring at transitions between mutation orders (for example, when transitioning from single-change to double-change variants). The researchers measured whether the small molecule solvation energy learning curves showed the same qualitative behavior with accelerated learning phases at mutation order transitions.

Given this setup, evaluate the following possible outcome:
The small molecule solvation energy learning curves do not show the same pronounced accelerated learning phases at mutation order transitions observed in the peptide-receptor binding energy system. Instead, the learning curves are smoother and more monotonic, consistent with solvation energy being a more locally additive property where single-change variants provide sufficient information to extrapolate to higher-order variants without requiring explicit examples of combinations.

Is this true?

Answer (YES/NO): NO